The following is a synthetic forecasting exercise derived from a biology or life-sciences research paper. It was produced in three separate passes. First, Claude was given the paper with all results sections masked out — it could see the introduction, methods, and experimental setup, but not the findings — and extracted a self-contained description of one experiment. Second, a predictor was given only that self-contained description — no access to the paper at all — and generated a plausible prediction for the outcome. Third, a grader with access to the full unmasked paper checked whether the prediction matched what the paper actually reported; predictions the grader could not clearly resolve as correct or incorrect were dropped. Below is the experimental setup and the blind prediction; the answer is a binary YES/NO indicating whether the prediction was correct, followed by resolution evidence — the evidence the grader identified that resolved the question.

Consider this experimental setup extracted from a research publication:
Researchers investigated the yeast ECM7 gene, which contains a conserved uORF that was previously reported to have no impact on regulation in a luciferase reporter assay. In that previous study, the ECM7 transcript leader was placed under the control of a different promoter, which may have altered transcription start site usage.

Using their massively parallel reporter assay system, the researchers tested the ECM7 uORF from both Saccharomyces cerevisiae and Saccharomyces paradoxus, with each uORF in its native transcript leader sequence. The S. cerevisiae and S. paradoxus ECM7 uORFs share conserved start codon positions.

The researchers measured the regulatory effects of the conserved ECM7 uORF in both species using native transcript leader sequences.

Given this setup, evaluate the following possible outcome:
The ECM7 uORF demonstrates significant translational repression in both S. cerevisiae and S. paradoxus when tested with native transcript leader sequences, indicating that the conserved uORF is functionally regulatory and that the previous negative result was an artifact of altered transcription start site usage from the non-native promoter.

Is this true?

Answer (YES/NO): YES